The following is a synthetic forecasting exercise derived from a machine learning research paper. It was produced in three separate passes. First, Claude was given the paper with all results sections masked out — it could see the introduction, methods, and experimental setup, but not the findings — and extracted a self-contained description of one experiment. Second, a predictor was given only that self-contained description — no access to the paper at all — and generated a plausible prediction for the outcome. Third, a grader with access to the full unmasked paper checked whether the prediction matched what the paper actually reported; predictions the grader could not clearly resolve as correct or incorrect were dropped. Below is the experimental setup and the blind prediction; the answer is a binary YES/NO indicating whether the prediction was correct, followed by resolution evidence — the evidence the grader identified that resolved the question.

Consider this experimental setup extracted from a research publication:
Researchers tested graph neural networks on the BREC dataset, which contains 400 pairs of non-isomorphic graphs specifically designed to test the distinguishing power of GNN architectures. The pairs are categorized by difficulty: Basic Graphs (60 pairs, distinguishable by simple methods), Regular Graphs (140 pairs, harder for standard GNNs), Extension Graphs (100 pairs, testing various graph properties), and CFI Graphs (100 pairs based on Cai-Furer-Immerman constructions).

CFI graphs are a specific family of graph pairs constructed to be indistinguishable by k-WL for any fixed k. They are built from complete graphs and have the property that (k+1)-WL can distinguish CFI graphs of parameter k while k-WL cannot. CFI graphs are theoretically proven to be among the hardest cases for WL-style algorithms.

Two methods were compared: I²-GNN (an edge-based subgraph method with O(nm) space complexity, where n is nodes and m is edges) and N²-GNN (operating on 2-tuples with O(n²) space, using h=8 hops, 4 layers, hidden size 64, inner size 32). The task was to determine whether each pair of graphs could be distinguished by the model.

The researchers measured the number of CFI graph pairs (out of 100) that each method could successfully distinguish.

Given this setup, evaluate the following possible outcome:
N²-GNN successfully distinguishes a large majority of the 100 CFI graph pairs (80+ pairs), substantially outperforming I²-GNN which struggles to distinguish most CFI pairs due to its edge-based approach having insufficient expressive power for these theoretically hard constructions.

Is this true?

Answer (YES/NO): NO